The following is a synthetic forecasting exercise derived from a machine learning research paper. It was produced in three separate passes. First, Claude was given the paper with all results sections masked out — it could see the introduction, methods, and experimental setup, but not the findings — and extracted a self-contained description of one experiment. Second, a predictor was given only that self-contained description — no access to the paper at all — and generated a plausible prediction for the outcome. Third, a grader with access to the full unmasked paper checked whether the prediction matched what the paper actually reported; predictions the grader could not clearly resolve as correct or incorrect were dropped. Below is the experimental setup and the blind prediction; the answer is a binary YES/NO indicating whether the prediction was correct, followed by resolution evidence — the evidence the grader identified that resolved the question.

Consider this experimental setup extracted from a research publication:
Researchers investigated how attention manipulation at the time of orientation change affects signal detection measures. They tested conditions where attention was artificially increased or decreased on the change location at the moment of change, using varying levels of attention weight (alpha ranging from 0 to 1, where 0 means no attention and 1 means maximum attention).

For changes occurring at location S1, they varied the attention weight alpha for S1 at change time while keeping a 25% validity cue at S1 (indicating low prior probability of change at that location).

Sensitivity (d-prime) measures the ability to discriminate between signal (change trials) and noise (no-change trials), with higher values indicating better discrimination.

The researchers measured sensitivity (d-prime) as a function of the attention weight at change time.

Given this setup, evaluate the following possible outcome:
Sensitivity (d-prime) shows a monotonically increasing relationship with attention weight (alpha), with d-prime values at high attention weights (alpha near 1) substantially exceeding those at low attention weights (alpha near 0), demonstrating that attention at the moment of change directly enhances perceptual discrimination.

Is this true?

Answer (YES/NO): YES